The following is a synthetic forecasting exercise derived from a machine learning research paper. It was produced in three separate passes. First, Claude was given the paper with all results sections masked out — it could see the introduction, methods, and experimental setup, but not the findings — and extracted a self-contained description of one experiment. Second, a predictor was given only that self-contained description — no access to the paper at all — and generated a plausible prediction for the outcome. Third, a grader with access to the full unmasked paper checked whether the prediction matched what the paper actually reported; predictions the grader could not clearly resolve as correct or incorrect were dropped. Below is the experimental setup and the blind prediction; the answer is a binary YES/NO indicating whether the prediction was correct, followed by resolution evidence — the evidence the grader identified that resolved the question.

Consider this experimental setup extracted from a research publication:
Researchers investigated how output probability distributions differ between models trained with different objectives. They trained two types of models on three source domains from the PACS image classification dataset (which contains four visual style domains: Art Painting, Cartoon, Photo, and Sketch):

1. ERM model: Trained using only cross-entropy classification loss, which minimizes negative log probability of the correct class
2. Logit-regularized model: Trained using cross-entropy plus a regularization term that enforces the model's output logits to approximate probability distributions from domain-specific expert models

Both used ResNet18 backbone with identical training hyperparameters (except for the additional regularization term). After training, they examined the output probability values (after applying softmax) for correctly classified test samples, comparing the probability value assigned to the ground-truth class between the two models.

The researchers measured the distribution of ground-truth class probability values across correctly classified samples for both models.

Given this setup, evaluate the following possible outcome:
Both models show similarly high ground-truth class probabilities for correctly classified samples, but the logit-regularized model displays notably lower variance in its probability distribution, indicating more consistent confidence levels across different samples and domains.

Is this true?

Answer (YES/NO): NO